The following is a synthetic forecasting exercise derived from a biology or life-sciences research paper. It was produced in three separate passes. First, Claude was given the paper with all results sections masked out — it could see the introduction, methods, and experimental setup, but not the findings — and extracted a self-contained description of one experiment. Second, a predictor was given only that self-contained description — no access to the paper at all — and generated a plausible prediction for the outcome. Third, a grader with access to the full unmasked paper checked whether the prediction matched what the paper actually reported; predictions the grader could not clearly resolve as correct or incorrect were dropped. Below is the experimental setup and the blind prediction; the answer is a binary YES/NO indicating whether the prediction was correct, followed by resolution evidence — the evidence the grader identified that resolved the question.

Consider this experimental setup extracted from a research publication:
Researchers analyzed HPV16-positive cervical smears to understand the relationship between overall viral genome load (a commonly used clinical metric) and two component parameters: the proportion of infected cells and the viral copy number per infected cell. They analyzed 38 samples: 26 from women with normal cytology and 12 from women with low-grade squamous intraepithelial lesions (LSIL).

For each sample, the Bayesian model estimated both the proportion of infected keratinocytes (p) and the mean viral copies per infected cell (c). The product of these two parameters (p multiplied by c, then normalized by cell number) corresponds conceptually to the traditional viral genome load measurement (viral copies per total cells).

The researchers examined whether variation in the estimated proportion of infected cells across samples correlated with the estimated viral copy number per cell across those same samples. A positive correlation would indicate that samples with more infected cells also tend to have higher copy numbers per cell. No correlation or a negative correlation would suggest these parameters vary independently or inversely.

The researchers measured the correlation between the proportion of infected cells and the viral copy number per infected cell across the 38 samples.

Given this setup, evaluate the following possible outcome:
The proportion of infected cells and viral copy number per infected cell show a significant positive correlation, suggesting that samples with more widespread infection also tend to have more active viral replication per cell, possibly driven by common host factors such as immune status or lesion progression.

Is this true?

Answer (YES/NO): NO